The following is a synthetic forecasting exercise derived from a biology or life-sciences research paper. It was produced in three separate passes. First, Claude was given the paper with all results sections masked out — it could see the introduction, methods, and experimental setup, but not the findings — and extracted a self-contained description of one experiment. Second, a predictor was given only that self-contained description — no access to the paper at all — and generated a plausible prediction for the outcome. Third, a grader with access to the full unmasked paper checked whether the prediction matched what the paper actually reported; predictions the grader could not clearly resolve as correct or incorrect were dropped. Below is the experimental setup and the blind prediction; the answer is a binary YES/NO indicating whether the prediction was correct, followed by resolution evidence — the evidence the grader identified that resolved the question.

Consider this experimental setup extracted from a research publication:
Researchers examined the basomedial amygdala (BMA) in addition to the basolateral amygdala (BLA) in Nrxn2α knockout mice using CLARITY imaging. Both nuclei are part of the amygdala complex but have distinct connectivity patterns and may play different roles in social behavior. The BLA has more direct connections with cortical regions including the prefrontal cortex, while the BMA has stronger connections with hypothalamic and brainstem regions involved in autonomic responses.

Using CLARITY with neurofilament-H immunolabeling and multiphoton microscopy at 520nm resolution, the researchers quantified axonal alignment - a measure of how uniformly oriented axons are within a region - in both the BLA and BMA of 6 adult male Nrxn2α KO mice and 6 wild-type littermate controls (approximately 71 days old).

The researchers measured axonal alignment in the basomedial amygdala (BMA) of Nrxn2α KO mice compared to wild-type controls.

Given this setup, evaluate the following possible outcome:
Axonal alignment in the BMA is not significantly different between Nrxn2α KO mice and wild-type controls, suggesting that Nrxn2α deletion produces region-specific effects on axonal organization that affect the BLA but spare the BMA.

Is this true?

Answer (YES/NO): NO